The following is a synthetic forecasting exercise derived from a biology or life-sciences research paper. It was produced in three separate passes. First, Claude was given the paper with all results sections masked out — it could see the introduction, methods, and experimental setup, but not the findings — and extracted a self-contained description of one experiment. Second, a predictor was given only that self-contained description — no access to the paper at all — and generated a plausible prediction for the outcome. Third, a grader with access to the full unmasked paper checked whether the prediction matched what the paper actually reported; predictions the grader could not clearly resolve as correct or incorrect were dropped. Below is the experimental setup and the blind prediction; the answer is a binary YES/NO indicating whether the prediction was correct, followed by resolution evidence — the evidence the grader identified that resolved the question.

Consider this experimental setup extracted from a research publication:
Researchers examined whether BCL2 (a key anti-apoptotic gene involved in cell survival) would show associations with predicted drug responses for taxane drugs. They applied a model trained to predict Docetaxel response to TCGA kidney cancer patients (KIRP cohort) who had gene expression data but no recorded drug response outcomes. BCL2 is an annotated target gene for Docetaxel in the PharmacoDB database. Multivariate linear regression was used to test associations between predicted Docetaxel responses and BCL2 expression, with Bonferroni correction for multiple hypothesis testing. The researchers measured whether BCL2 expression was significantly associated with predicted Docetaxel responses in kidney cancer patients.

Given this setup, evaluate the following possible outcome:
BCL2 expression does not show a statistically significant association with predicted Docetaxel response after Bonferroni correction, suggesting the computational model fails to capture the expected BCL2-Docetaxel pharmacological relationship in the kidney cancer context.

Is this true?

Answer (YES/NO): NO